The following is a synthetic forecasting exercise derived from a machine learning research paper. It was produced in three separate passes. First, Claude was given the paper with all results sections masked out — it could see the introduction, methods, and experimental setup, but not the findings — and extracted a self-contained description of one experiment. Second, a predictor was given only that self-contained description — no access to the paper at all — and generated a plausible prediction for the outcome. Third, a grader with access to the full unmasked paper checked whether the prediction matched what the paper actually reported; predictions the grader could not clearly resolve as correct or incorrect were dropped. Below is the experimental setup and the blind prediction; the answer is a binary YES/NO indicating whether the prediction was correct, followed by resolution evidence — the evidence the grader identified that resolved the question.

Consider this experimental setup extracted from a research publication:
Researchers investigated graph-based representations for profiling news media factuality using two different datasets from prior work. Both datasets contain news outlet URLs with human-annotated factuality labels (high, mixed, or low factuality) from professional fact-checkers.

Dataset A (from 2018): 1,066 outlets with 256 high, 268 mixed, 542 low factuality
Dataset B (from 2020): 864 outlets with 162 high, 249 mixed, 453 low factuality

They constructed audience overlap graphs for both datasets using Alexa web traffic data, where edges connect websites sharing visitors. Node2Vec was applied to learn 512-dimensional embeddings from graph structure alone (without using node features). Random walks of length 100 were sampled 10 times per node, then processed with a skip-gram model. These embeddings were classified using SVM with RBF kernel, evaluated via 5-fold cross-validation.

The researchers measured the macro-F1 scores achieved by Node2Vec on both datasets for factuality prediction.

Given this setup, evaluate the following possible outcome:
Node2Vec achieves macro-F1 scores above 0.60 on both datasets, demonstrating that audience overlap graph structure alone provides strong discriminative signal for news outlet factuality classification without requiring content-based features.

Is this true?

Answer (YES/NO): NO